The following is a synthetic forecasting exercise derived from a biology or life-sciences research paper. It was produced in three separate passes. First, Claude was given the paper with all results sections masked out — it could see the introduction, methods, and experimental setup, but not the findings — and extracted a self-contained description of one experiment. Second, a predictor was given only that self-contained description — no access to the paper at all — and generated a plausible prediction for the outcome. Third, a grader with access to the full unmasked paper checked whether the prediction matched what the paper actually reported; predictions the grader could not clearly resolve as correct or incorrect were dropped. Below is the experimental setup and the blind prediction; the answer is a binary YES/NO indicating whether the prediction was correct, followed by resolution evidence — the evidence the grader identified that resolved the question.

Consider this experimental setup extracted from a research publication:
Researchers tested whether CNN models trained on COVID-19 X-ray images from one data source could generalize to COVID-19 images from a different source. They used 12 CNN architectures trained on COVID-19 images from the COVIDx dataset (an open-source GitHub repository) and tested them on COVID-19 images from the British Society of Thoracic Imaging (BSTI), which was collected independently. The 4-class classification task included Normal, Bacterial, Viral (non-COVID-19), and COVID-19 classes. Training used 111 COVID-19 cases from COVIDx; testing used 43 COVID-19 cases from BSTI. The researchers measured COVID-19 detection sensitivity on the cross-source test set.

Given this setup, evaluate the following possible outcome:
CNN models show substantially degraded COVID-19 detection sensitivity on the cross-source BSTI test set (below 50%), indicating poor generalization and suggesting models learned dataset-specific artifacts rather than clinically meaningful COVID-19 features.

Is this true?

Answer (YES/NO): NO